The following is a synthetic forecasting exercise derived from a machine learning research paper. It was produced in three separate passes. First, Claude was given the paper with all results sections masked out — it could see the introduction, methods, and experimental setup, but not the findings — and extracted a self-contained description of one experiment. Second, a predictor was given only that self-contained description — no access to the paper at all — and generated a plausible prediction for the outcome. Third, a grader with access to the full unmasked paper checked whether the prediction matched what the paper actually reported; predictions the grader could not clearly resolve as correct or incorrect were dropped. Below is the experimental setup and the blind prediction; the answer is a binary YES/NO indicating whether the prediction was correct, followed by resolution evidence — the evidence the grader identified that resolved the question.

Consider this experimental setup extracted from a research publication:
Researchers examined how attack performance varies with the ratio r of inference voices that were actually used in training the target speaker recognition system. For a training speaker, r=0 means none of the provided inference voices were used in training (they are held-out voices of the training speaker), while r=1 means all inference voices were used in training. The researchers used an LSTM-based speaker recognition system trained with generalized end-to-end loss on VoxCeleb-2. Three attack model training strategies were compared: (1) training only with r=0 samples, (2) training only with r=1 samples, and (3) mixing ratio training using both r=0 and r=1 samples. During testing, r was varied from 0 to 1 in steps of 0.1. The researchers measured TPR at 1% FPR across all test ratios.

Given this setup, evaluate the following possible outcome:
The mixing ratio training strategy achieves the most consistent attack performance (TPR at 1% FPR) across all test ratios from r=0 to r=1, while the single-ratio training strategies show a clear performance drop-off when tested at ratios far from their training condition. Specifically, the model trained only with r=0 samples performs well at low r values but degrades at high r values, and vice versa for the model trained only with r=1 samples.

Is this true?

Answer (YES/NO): YES